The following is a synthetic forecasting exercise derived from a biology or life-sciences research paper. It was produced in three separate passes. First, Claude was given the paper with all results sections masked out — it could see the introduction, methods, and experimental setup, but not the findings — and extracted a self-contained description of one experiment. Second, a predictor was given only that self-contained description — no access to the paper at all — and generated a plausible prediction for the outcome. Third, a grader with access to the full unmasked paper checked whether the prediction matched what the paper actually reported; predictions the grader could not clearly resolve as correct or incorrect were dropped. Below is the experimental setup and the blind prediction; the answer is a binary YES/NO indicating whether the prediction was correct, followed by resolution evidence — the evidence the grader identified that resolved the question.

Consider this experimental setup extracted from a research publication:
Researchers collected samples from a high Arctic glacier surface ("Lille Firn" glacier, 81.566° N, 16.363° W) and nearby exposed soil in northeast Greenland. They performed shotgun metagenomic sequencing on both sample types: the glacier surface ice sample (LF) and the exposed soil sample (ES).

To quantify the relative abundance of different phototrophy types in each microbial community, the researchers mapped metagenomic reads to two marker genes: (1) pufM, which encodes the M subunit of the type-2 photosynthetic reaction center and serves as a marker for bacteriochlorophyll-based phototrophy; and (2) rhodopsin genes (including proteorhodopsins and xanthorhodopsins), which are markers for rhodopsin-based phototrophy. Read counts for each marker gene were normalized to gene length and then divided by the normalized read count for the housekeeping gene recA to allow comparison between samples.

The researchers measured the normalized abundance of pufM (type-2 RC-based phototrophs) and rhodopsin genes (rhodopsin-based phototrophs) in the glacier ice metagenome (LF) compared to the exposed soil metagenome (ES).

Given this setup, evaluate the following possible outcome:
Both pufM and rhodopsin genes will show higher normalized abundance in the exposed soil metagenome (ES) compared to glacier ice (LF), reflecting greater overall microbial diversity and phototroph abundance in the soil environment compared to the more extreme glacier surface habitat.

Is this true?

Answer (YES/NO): NO